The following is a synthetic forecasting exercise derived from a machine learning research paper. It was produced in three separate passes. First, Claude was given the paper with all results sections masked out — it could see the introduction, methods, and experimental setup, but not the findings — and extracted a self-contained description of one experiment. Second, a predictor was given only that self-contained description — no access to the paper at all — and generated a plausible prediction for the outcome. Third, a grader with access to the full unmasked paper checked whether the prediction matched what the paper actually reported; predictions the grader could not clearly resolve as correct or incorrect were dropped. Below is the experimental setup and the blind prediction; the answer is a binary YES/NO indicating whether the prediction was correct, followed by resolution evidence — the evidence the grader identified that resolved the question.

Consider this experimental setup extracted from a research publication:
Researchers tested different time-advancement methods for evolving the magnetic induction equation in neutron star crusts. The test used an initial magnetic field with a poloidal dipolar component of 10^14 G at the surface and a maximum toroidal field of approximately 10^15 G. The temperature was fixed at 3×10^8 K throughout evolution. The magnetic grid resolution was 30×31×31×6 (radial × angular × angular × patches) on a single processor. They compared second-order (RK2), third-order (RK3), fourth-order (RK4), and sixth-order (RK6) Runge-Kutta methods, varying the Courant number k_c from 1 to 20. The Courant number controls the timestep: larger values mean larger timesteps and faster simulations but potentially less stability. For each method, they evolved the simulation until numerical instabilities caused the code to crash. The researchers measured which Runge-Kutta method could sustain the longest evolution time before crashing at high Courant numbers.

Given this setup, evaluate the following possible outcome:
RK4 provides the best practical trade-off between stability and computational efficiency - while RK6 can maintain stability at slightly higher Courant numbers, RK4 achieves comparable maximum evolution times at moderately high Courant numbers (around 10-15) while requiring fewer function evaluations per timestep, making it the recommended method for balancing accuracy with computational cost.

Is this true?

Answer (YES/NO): NO